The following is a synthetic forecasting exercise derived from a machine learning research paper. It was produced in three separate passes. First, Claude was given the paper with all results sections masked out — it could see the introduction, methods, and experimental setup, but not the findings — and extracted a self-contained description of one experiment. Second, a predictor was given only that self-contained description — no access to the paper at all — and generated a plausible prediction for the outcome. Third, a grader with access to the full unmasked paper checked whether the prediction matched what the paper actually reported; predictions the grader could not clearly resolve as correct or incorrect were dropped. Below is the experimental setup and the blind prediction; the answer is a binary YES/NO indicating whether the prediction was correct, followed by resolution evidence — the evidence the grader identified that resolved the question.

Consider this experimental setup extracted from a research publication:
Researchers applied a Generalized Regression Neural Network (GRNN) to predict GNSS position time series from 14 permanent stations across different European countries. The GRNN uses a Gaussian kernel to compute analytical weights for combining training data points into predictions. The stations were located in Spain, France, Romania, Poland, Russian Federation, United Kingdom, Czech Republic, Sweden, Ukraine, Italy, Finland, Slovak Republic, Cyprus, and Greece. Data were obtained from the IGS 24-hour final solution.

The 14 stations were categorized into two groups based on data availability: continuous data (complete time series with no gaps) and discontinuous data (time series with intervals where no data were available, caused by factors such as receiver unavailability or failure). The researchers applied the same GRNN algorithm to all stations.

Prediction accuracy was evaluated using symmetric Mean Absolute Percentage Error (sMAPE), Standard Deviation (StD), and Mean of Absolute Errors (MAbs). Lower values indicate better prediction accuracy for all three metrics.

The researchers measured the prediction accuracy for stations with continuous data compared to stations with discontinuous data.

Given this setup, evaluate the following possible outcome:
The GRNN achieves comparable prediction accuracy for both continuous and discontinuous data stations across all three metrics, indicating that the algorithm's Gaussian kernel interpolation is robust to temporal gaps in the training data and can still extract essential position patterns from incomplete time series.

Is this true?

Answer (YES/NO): NO